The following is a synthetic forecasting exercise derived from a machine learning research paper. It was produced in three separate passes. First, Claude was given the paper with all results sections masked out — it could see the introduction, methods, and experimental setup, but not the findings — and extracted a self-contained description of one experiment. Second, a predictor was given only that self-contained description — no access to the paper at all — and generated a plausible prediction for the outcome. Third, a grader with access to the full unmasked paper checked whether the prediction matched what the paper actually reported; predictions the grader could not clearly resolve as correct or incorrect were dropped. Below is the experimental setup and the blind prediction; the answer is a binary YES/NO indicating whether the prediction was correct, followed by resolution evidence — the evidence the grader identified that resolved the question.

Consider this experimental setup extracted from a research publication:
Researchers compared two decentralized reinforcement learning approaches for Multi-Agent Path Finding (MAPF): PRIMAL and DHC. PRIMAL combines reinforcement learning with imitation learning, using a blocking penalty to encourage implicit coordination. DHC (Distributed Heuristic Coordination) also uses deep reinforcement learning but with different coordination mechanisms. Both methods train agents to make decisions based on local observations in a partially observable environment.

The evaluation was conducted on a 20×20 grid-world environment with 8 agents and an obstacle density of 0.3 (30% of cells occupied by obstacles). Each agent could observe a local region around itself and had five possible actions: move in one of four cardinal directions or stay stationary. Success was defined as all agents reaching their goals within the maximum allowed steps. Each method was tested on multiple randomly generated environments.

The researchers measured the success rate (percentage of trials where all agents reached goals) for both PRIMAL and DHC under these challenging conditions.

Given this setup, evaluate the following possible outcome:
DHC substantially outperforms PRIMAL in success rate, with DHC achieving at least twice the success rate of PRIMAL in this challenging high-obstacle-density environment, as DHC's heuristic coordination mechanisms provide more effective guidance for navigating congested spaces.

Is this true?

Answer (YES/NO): NO